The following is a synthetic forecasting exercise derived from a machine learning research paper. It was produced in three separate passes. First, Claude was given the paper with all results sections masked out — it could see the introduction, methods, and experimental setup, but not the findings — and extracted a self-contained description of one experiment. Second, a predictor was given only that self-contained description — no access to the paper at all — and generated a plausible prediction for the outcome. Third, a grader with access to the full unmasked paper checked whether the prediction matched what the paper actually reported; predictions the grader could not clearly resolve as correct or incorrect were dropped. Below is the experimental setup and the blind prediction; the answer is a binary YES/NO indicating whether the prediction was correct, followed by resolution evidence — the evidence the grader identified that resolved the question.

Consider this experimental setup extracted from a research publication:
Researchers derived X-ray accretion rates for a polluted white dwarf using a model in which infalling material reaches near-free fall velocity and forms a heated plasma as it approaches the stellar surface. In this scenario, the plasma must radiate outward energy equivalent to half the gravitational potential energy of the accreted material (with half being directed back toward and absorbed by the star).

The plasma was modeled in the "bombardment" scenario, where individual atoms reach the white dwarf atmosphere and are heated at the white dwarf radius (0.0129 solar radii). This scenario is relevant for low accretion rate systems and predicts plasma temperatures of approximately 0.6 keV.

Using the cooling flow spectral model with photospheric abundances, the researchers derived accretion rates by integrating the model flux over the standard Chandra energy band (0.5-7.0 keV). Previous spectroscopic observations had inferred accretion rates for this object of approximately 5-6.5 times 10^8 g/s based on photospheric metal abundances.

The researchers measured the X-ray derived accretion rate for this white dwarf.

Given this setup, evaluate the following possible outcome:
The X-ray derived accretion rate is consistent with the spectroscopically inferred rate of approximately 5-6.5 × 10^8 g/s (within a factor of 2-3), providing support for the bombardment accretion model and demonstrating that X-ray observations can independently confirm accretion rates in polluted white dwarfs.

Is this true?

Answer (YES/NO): NO